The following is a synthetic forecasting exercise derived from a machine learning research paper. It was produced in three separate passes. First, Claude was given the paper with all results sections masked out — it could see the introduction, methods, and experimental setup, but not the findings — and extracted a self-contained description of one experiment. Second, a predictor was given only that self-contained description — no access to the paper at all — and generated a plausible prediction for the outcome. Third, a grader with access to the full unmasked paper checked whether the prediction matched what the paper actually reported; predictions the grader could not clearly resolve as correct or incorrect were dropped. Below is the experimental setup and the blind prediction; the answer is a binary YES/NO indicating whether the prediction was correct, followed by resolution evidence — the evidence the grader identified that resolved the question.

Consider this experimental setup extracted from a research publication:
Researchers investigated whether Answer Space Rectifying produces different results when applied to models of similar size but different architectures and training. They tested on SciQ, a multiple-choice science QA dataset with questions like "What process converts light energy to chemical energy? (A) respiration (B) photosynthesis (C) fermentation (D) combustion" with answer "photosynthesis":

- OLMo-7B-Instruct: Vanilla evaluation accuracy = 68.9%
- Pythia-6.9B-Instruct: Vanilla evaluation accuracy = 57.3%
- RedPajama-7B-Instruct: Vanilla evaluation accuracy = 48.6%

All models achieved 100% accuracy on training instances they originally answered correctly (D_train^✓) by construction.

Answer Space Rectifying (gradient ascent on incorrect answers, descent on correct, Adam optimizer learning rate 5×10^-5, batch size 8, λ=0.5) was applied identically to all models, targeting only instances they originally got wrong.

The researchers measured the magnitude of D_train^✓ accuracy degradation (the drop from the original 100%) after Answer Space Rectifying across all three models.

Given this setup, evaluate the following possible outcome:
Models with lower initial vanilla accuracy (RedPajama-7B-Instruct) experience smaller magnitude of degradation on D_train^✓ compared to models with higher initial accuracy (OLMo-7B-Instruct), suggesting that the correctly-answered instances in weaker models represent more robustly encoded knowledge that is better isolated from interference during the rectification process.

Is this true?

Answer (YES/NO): NO